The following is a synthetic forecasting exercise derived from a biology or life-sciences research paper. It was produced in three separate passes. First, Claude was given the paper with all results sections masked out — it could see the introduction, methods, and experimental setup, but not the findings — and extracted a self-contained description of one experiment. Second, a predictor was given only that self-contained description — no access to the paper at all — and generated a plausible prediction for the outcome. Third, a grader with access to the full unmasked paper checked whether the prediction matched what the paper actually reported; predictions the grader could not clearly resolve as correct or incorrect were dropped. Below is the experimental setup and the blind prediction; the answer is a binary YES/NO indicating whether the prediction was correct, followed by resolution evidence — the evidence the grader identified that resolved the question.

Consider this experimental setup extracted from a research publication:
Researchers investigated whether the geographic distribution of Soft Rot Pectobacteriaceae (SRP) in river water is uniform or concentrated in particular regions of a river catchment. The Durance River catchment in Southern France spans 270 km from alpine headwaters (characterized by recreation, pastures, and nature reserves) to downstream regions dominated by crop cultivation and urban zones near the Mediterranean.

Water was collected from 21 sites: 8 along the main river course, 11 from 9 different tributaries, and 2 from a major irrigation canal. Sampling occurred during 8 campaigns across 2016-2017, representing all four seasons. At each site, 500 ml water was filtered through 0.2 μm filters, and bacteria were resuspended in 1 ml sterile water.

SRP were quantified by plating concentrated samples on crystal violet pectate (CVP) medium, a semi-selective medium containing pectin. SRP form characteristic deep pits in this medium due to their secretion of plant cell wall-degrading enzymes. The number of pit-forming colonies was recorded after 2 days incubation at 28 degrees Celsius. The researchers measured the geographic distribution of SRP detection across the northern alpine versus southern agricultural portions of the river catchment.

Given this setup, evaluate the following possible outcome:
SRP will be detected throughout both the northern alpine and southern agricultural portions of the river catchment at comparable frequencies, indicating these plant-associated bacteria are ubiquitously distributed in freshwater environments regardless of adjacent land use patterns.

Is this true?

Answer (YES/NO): NO